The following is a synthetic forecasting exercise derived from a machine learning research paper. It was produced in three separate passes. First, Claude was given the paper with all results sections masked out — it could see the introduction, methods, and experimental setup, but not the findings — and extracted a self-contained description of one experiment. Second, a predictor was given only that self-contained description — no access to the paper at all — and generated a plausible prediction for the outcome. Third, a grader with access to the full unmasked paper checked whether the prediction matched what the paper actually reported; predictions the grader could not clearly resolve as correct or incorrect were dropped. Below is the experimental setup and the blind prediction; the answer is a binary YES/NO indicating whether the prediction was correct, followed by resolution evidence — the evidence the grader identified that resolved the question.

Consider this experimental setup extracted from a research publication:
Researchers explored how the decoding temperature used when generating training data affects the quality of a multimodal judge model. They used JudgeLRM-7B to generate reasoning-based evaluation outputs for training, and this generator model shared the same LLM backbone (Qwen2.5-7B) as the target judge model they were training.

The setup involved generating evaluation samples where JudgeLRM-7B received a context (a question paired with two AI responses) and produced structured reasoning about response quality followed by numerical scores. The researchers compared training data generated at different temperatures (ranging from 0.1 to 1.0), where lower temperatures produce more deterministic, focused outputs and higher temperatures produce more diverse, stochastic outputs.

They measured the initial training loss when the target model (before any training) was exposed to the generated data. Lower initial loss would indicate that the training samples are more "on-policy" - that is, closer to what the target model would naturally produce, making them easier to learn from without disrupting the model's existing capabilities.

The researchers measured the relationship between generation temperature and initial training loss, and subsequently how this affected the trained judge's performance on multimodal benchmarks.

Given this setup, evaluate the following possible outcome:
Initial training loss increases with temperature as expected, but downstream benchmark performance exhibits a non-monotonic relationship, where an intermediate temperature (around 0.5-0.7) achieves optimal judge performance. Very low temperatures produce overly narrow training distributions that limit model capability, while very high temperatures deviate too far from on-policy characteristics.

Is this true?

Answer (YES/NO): NO